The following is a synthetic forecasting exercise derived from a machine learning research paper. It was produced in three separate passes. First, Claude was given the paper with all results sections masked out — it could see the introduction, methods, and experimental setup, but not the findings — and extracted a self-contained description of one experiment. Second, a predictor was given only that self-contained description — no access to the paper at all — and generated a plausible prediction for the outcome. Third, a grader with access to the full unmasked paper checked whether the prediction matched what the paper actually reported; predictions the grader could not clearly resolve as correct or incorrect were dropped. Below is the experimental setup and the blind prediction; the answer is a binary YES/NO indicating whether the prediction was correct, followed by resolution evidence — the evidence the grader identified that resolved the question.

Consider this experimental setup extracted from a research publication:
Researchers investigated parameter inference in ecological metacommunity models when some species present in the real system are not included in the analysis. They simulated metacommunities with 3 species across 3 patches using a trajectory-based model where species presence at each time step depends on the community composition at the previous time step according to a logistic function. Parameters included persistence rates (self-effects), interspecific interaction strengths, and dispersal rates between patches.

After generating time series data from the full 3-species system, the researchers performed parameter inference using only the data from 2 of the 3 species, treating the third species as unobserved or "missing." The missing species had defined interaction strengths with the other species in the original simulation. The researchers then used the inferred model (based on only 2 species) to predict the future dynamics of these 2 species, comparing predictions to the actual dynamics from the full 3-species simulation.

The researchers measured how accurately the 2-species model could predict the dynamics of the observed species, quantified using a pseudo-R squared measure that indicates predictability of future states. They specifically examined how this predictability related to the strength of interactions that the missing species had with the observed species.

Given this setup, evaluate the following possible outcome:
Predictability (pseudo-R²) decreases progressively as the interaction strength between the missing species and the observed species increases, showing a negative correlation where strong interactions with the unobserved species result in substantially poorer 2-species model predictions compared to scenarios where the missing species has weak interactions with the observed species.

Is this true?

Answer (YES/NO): YES